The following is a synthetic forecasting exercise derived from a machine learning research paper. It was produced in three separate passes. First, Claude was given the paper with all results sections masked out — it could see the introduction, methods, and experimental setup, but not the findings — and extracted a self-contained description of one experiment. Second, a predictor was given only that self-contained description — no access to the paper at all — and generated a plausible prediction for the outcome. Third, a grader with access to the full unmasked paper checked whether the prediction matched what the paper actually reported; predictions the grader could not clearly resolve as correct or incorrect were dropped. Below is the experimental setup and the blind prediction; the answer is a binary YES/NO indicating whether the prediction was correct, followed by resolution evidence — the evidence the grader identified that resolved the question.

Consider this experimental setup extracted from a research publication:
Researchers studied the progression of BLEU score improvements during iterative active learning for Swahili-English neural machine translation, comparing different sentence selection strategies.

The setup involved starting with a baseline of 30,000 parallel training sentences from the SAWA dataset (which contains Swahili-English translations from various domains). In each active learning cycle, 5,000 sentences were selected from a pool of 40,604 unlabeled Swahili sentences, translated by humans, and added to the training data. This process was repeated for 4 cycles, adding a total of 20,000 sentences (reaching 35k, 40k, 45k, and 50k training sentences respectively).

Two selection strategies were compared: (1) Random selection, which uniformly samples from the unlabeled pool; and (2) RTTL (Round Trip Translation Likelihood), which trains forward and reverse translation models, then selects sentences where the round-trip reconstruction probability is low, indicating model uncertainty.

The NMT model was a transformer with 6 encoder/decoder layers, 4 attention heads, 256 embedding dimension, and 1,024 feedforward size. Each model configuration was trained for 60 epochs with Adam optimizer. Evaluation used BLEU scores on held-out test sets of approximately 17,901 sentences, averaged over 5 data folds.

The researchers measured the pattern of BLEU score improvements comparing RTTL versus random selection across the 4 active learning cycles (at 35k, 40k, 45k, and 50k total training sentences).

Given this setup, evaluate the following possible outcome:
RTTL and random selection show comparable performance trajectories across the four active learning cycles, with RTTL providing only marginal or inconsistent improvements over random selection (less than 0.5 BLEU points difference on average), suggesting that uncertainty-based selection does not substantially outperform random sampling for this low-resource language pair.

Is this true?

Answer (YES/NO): NO